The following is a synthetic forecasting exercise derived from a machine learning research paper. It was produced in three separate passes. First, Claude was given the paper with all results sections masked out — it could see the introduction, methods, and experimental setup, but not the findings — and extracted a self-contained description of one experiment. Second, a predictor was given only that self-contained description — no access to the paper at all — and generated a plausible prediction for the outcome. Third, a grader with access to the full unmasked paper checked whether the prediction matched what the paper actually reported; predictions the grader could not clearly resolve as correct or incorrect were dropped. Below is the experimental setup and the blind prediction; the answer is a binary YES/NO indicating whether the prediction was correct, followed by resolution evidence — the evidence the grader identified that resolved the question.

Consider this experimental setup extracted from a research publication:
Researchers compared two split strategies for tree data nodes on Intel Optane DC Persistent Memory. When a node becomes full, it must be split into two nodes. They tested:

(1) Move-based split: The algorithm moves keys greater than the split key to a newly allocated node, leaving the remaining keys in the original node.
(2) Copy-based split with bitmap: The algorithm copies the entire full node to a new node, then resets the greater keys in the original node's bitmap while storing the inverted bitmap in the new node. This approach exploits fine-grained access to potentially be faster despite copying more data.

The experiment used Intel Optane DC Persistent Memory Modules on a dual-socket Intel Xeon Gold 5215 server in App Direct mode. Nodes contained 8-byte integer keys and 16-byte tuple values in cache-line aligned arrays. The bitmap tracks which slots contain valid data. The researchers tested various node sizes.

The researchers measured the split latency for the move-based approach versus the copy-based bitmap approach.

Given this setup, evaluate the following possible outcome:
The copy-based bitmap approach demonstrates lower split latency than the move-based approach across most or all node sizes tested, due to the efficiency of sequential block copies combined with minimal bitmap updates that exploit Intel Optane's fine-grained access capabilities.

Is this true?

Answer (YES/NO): YES